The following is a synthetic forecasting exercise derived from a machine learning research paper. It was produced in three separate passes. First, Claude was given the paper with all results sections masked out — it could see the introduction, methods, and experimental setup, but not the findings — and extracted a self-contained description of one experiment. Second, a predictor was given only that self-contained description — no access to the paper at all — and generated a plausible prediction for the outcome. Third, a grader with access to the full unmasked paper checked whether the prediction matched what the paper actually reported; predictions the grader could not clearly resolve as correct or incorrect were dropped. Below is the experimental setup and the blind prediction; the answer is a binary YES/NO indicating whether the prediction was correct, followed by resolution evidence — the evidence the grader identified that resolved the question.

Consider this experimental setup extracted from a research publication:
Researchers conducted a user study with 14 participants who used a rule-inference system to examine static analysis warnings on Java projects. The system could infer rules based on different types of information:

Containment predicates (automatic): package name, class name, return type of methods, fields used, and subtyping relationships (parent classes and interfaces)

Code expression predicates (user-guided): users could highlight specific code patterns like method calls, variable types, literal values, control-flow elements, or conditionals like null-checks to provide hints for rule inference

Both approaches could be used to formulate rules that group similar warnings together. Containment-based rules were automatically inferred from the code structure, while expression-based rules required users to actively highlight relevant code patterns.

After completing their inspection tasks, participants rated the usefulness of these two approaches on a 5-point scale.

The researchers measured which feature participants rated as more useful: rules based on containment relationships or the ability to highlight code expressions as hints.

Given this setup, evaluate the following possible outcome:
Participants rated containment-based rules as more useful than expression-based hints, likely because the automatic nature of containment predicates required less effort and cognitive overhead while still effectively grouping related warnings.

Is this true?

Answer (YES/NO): NO